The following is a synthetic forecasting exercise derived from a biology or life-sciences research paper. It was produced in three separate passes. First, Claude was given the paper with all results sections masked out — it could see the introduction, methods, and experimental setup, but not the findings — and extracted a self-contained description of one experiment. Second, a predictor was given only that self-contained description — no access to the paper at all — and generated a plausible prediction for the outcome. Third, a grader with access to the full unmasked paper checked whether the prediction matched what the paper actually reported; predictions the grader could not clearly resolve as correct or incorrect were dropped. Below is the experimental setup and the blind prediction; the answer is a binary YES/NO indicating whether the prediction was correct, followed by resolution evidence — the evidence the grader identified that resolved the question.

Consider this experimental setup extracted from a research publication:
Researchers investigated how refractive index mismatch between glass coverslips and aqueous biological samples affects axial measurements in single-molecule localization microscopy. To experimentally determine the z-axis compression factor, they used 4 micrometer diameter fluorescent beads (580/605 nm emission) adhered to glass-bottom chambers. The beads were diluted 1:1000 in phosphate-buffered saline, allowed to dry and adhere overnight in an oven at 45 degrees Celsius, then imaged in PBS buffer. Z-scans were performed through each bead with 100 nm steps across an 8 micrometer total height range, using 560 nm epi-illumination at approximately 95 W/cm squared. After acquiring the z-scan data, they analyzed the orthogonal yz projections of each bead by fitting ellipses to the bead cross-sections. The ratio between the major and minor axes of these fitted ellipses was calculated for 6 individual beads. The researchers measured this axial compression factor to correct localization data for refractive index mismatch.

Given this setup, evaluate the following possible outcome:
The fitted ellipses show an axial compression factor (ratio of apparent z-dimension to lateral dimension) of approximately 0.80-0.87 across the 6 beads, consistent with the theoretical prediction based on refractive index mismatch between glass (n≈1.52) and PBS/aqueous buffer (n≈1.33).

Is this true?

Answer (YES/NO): NO